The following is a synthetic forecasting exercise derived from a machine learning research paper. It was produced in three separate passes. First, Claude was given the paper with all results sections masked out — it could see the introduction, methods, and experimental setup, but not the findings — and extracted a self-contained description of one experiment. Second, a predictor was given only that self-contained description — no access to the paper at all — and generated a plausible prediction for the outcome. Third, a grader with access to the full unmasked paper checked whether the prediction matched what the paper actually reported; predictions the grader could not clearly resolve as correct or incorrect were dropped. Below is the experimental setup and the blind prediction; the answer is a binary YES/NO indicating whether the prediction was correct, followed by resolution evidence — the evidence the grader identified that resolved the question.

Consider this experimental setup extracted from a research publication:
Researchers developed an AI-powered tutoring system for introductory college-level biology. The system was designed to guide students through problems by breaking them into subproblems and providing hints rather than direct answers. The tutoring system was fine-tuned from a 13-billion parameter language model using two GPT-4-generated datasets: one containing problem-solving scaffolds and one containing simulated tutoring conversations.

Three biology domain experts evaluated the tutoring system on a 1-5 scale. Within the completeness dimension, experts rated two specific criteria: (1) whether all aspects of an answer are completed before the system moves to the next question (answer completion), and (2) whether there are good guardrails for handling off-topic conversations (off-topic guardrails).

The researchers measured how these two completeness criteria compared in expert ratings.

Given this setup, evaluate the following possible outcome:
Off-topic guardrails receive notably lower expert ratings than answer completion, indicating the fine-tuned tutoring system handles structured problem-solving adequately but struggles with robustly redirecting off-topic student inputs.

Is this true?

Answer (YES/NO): NO